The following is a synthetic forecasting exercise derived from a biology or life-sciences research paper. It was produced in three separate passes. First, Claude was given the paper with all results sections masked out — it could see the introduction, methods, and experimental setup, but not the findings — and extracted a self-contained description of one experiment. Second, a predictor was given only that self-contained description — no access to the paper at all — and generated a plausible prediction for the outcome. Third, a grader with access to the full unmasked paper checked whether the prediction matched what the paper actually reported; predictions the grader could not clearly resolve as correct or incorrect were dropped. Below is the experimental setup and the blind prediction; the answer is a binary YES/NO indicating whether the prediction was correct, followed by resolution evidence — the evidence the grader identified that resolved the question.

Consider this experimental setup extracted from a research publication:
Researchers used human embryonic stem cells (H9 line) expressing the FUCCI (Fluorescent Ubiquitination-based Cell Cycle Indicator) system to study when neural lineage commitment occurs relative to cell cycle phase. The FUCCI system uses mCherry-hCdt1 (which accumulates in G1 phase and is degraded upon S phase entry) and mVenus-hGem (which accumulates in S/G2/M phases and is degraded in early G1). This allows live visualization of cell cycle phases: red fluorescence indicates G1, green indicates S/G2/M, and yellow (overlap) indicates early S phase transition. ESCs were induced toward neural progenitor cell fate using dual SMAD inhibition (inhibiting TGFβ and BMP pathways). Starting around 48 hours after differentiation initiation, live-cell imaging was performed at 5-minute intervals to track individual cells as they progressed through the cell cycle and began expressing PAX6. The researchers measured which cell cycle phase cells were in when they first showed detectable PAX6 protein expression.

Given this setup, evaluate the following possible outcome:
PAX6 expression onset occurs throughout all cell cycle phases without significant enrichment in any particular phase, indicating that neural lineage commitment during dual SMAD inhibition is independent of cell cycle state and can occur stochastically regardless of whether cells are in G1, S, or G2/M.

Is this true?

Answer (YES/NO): NO